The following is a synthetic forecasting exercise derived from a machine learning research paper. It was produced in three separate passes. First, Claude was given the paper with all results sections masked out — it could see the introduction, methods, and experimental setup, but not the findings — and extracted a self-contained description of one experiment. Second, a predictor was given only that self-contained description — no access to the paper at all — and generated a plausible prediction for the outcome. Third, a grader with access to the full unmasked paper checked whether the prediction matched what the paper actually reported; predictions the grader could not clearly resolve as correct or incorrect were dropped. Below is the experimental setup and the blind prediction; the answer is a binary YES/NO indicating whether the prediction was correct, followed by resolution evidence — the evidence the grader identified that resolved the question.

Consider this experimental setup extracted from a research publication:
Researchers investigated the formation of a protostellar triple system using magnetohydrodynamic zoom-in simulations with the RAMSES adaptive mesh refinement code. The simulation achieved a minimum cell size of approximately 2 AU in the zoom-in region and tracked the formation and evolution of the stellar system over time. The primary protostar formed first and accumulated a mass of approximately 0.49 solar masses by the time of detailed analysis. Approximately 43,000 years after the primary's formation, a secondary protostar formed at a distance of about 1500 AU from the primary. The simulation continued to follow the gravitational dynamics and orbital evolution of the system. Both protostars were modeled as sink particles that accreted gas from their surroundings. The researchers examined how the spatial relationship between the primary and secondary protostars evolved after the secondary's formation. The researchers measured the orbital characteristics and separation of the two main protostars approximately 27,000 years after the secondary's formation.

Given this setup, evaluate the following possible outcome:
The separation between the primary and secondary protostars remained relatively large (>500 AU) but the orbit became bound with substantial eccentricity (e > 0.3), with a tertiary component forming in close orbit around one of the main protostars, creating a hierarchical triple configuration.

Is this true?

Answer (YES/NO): NO